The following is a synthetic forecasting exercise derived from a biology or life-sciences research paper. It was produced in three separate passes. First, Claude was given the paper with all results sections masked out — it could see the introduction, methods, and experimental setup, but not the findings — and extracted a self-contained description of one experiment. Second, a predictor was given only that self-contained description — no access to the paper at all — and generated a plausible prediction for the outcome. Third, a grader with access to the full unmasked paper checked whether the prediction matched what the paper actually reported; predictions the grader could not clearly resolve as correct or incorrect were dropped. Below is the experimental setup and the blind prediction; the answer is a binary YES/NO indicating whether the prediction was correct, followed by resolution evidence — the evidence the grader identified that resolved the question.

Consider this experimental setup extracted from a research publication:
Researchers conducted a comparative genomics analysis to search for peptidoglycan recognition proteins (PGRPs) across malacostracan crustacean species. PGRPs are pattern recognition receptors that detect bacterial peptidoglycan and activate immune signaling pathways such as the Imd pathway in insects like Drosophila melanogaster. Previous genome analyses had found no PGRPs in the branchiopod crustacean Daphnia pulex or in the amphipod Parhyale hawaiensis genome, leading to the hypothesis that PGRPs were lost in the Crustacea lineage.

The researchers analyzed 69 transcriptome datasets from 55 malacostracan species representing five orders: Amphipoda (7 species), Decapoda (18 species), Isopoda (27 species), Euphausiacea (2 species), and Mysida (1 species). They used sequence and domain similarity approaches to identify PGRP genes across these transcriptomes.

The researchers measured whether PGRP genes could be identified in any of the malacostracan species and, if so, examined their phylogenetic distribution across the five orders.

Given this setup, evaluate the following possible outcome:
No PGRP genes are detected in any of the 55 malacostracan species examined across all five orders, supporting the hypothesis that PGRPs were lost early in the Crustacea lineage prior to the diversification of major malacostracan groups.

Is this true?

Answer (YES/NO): NO